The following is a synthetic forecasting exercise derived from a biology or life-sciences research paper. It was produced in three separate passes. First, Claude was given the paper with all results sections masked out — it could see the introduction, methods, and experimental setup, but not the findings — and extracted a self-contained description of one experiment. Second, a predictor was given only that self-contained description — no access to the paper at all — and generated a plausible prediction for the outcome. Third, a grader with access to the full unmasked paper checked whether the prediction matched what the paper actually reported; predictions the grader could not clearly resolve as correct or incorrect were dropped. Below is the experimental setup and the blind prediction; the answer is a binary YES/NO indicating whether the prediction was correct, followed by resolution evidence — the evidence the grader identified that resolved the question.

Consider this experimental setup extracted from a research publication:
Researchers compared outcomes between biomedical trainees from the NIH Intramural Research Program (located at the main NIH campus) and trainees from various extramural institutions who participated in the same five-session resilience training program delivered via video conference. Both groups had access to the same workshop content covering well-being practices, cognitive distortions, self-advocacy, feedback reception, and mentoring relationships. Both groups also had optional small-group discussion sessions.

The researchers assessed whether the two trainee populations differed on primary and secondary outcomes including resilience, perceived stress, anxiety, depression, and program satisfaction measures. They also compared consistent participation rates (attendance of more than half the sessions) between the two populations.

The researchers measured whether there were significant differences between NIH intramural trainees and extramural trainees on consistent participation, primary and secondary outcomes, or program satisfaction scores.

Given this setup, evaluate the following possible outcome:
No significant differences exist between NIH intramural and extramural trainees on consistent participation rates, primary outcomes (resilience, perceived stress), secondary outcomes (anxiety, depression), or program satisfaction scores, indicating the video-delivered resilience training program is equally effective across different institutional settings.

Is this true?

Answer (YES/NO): YES